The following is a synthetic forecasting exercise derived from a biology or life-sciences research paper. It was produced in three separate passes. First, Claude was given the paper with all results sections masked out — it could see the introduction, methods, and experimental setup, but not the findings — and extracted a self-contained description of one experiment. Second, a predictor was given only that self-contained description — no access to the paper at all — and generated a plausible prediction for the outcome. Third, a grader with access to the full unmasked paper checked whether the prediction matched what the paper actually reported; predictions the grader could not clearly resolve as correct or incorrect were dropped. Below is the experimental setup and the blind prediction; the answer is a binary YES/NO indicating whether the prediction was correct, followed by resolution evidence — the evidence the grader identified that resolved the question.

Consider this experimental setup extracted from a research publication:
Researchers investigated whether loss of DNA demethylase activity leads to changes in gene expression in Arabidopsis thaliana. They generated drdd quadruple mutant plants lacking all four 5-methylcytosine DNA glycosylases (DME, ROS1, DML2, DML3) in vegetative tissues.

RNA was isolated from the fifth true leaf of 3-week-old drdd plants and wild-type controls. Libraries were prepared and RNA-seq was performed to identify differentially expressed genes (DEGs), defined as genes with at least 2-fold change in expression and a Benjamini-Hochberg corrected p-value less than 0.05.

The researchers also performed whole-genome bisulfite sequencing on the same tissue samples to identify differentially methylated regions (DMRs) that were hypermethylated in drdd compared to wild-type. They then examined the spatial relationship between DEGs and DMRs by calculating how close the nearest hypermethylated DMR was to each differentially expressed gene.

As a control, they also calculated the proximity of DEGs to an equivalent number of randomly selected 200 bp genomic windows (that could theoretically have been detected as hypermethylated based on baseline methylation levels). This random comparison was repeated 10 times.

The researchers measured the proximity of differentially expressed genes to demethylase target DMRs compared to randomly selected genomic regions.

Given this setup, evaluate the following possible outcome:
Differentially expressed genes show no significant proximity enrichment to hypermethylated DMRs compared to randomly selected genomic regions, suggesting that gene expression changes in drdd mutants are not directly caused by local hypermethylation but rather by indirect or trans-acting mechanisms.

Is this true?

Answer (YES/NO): NO